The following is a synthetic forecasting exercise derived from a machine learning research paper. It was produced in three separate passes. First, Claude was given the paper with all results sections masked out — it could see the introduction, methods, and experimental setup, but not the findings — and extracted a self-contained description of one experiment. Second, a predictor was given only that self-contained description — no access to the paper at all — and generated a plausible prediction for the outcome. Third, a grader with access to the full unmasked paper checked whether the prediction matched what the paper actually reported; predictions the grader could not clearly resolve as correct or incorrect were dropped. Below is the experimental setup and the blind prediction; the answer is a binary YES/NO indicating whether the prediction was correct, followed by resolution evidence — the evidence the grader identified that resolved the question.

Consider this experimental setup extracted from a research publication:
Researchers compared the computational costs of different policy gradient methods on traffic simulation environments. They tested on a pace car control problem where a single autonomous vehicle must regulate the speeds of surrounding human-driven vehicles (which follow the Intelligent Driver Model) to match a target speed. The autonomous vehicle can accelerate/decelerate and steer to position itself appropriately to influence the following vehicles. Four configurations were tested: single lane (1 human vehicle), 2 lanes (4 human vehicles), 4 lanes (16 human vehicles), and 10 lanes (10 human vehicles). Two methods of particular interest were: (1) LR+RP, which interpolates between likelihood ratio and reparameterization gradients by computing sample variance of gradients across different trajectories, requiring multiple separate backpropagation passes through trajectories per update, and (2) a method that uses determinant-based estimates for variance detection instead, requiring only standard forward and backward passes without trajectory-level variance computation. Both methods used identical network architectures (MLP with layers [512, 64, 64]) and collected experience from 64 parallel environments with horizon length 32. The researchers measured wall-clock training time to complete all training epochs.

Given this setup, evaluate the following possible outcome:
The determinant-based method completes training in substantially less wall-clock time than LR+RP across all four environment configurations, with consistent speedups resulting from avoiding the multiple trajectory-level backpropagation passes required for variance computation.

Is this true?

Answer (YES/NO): YES